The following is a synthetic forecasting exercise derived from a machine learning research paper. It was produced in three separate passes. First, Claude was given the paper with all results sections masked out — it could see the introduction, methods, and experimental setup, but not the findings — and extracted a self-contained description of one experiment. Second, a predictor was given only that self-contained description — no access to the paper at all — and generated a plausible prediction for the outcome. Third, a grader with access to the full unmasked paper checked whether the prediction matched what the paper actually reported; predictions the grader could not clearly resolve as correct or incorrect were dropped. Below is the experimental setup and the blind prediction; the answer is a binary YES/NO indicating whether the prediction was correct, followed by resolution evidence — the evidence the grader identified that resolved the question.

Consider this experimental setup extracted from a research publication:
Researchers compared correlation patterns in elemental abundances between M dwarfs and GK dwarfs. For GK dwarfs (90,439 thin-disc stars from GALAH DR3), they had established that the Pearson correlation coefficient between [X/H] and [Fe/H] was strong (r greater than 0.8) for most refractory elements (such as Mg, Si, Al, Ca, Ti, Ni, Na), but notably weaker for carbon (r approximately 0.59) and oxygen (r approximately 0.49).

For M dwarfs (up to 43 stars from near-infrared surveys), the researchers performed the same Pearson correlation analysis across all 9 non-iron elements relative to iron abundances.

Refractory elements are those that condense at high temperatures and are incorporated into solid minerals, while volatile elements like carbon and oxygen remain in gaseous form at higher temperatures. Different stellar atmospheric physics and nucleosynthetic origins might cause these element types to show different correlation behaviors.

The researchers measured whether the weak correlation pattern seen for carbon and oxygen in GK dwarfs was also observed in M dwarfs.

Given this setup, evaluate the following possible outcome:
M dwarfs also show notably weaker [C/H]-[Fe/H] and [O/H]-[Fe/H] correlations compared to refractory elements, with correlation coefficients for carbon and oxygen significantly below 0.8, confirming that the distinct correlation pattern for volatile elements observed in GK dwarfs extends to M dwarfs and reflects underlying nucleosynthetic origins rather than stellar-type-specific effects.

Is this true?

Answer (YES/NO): NO